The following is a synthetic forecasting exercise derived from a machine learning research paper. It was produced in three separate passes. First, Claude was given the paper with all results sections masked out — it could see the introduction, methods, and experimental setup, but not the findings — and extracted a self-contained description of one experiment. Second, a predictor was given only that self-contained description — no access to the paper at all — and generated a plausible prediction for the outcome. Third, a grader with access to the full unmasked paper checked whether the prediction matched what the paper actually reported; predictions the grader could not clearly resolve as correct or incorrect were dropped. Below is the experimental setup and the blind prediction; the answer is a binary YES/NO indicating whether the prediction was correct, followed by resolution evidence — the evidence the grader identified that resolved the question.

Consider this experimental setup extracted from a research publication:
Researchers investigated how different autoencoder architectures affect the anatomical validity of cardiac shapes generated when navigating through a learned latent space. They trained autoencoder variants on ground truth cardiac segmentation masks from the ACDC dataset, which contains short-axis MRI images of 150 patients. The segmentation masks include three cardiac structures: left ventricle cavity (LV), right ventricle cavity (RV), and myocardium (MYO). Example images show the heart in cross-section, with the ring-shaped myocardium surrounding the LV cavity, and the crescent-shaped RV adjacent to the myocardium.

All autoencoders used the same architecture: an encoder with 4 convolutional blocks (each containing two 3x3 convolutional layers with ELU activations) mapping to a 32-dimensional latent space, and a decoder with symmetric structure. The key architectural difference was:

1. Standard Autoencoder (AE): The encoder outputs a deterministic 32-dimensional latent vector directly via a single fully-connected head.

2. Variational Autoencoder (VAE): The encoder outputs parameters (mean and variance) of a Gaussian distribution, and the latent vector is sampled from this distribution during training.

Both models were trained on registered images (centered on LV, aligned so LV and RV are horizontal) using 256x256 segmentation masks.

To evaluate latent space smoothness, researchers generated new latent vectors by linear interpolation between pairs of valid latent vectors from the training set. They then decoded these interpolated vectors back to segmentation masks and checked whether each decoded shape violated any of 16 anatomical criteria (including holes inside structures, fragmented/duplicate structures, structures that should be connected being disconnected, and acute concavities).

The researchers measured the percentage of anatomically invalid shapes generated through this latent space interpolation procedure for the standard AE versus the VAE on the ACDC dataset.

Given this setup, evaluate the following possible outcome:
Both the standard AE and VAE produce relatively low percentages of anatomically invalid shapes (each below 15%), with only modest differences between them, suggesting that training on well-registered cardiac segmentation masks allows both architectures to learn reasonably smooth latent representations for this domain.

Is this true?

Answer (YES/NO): NO